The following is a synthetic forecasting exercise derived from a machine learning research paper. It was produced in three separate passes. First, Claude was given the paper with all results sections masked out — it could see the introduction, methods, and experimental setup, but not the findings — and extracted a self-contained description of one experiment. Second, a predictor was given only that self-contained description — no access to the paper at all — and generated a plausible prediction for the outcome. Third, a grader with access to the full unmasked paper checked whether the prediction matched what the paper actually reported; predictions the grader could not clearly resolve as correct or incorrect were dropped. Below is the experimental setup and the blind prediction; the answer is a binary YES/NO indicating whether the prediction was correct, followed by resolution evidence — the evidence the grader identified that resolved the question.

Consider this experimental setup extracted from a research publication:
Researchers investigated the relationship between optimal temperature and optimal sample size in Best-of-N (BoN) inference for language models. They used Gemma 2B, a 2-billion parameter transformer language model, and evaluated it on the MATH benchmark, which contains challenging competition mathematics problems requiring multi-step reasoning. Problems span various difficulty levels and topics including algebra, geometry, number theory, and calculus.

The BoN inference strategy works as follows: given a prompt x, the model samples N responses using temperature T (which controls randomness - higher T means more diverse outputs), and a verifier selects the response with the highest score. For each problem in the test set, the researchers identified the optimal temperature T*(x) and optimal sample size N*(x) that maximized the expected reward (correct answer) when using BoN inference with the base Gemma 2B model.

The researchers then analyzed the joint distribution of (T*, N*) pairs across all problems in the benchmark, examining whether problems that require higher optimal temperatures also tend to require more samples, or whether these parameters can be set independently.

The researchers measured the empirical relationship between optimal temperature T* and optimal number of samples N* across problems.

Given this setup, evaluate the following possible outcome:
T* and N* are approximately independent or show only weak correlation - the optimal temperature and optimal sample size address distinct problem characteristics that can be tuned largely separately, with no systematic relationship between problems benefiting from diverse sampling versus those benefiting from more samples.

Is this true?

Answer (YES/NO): NO